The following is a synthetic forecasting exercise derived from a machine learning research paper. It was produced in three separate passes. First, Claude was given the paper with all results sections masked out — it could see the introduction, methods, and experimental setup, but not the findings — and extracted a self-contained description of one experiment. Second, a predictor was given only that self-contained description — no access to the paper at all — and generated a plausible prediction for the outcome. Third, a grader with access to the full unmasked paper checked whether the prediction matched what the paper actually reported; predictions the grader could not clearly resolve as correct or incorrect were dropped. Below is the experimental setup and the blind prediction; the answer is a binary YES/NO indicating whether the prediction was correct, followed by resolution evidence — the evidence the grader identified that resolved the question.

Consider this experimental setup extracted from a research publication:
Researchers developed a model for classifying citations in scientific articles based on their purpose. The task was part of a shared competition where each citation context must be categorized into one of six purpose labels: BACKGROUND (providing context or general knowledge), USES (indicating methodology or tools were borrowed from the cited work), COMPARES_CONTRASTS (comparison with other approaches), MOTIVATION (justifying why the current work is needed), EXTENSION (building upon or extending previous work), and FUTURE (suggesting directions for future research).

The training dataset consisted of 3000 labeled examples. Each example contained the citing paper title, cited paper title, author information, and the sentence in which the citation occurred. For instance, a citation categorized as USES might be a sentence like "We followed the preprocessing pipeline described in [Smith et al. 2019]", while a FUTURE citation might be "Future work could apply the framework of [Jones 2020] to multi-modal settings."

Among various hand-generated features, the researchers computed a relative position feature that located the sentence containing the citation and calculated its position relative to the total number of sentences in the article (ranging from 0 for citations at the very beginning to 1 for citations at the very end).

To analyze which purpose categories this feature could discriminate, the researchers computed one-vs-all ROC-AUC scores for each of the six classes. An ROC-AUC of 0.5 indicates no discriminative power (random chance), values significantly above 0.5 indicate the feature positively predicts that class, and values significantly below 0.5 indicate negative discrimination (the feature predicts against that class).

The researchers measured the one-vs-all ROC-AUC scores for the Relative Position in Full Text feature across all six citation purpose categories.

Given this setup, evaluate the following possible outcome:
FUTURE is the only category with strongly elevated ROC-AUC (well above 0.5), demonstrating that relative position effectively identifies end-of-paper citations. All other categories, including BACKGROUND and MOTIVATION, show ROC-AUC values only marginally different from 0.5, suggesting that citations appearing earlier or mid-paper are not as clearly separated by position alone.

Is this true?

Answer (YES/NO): NO